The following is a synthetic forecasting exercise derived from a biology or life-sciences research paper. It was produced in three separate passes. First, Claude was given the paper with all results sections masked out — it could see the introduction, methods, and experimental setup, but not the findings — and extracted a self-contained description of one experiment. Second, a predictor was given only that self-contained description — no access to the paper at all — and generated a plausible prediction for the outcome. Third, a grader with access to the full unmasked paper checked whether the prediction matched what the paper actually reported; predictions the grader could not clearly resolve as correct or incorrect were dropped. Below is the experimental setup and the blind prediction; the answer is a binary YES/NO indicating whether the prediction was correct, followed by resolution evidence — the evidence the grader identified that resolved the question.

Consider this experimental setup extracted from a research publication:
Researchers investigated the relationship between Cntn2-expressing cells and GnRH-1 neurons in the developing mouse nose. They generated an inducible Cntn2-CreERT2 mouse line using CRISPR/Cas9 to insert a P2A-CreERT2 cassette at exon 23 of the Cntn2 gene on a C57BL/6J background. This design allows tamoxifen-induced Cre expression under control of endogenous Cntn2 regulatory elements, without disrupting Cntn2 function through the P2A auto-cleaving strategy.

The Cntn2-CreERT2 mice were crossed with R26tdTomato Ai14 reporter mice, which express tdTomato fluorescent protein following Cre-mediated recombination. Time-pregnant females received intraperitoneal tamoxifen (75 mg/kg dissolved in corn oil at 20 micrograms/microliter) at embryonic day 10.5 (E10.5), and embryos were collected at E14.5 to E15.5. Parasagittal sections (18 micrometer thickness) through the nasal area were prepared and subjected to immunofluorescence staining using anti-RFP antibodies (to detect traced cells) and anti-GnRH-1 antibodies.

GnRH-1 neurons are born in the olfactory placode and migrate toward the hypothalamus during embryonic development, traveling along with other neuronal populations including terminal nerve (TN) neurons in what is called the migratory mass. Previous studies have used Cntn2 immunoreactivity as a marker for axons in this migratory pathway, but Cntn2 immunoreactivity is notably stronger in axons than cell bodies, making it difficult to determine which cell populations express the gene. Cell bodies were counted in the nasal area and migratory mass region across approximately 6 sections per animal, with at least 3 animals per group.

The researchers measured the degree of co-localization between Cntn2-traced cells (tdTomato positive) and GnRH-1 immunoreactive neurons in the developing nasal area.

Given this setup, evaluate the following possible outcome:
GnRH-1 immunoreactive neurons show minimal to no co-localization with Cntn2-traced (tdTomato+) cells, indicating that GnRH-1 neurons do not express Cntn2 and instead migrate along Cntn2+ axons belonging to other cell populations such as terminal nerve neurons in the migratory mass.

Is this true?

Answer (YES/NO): NO